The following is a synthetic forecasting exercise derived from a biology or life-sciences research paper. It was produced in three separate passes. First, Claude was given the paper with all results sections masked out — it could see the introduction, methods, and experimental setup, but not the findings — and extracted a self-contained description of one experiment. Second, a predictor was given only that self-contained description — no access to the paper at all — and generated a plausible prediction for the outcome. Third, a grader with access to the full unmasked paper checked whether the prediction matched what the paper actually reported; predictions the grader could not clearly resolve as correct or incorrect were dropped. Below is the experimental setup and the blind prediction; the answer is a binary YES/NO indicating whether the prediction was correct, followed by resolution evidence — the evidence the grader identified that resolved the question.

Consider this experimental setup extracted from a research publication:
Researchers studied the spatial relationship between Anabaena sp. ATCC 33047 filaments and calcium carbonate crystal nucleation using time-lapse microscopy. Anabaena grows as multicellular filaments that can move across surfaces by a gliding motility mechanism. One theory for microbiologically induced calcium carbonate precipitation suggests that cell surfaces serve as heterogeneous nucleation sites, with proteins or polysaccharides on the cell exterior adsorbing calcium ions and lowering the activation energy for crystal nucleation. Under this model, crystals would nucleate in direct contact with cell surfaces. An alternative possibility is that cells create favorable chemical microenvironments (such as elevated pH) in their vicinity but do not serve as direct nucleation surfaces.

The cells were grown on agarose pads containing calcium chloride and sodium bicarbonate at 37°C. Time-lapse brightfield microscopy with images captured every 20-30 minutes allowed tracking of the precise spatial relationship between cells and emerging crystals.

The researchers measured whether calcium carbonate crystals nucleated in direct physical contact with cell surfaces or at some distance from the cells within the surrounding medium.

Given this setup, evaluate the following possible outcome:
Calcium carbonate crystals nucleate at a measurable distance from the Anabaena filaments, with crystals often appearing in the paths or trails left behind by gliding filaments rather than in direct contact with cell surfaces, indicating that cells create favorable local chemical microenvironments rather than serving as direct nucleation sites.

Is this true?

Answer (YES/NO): NO